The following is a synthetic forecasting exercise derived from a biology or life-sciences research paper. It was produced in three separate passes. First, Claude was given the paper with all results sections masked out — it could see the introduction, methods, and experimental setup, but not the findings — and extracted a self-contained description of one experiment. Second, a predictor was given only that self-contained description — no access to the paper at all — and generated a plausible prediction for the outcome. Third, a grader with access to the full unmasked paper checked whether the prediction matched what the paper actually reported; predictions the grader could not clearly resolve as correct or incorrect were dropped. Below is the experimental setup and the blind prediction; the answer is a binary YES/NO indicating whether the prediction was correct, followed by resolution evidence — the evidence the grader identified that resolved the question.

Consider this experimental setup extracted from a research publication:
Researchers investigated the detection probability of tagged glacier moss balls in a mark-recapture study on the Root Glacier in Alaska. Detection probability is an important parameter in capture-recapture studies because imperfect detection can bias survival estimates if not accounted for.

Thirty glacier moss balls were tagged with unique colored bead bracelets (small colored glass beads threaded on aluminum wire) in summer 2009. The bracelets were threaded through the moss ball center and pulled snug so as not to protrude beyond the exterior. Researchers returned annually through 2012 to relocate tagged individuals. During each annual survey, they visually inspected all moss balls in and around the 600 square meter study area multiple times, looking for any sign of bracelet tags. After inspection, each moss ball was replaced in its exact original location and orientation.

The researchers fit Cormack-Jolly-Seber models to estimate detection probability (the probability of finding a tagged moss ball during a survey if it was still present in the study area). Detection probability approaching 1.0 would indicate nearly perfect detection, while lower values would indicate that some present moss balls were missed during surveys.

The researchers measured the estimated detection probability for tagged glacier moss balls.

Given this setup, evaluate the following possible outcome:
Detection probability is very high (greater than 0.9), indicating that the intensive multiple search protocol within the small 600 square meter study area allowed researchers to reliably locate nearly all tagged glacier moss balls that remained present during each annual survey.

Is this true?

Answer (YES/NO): NO